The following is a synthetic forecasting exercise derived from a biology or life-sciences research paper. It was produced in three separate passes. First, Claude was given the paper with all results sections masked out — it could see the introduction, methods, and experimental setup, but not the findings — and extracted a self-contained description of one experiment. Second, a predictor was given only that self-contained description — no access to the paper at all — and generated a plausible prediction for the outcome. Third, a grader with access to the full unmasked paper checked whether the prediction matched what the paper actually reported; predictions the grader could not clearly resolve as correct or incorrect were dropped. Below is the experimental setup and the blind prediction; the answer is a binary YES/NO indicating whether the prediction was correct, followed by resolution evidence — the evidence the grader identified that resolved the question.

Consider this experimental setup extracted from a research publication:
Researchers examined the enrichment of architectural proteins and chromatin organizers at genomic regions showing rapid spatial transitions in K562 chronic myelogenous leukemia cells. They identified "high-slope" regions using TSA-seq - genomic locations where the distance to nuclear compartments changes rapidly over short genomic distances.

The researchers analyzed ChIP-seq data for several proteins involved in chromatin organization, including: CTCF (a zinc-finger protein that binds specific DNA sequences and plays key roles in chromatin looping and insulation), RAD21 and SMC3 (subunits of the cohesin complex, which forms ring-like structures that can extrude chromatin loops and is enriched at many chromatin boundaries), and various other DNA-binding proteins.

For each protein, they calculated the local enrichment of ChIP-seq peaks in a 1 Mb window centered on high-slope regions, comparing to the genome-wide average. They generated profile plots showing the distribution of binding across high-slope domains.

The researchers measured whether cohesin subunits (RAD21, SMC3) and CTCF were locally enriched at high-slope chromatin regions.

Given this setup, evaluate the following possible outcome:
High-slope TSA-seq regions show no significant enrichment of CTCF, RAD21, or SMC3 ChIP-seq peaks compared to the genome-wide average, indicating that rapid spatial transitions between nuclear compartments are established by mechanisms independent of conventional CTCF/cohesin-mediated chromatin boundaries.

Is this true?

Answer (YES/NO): NO